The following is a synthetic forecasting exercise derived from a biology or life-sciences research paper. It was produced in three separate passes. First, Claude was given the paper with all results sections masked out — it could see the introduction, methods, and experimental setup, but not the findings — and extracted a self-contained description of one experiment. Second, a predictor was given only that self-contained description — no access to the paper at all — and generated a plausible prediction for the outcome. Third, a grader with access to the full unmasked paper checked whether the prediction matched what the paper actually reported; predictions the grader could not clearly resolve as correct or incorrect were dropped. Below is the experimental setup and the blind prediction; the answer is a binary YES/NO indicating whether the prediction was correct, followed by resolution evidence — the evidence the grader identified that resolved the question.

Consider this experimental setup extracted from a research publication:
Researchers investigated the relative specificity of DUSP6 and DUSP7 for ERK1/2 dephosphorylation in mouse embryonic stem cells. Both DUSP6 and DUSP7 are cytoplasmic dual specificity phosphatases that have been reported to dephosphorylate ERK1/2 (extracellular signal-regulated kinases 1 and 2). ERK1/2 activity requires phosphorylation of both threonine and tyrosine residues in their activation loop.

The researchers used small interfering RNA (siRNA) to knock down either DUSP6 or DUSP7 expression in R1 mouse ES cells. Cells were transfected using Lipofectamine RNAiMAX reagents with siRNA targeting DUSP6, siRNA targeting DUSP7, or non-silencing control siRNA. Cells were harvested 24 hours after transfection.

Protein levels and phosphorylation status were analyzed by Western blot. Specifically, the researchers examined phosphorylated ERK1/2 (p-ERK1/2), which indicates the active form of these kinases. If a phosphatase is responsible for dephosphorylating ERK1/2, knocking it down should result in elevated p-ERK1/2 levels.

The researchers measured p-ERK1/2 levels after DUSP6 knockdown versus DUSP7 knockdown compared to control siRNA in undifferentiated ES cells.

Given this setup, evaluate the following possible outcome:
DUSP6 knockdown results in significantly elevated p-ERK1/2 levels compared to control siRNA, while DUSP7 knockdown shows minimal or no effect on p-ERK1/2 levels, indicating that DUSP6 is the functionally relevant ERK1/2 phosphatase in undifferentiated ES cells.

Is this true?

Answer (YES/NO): YES